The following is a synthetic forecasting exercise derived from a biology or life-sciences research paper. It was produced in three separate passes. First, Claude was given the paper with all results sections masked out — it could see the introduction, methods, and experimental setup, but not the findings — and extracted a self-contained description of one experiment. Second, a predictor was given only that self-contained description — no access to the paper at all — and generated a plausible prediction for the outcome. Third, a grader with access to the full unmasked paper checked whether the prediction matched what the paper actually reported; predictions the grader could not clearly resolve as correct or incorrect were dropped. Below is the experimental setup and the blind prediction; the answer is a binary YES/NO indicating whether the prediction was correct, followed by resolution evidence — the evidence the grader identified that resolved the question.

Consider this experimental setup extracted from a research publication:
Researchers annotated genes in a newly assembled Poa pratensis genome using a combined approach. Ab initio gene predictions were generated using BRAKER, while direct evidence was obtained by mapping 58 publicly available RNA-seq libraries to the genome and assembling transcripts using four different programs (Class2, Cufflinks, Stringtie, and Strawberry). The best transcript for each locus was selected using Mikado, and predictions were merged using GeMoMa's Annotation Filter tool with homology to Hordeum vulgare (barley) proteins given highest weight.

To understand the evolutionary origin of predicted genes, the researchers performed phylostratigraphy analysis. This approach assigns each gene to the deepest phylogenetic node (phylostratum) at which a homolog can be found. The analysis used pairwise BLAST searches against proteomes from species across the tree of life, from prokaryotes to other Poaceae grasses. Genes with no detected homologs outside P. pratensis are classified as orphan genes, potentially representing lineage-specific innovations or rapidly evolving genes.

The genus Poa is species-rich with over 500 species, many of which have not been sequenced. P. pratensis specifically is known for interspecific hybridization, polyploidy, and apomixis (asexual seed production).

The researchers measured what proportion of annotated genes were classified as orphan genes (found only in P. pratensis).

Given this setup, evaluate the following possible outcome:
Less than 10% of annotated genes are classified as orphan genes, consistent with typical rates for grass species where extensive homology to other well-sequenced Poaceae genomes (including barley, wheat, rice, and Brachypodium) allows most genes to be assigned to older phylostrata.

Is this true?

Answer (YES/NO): NO